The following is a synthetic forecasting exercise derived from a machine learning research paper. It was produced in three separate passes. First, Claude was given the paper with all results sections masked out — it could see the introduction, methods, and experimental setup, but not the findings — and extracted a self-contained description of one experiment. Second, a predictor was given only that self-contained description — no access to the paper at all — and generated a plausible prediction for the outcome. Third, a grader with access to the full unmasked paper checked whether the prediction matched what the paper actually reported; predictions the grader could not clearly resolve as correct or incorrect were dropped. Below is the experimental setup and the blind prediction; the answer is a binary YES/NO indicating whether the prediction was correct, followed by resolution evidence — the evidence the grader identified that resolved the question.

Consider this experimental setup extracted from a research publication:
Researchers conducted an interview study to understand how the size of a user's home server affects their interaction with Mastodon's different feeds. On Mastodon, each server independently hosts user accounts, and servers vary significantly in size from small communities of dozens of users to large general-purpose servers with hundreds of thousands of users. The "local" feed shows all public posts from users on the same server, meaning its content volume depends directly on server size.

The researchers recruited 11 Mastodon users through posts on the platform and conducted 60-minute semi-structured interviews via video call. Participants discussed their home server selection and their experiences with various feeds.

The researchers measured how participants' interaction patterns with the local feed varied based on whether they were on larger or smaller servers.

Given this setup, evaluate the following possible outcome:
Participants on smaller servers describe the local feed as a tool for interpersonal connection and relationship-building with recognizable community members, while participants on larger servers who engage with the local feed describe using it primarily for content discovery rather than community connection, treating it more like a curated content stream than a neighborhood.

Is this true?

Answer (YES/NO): NO